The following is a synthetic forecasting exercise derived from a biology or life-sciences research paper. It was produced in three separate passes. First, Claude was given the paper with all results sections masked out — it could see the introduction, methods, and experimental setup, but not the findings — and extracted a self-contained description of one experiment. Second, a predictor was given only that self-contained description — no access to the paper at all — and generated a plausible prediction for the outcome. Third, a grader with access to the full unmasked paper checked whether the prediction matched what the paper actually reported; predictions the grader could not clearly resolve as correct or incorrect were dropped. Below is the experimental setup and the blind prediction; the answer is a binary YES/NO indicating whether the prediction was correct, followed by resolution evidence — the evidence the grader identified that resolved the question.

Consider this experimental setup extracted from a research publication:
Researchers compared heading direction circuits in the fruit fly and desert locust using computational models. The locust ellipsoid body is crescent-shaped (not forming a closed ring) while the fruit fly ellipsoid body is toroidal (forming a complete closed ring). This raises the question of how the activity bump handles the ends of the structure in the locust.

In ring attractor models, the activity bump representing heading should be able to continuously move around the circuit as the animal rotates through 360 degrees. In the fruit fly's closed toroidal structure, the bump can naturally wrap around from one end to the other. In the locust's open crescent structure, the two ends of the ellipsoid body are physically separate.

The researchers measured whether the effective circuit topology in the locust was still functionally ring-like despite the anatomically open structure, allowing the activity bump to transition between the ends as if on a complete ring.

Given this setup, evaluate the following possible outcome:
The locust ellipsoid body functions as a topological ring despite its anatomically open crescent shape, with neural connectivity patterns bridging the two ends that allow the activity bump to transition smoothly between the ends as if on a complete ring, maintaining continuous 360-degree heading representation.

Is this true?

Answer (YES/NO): YES